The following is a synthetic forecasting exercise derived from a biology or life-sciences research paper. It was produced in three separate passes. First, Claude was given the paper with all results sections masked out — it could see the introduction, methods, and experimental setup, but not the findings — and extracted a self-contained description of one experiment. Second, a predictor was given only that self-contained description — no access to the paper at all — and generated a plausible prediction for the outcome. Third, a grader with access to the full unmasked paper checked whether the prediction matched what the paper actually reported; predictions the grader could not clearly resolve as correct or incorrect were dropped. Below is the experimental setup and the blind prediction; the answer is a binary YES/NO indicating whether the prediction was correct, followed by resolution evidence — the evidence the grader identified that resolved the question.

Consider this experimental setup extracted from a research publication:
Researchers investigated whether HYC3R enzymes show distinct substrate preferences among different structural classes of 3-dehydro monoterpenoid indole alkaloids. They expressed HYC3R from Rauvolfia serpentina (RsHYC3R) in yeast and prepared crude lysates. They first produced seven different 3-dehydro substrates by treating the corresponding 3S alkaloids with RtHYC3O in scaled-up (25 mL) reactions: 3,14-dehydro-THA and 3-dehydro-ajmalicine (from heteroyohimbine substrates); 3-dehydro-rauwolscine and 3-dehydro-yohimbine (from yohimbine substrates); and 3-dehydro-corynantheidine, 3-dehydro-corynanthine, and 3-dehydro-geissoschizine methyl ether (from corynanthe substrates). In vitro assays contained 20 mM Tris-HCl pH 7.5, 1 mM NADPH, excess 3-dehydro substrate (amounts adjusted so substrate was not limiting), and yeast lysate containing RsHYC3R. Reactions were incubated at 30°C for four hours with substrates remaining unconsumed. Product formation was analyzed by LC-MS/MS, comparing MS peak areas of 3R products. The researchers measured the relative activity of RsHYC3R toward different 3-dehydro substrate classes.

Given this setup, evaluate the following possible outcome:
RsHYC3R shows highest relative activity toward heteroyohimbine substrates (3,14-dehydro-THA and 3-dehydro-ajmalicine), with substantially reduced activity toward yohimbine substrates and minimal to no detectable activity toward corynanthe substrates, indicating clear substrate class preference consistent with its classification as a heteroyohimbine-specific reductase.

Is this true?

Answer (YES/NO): NO